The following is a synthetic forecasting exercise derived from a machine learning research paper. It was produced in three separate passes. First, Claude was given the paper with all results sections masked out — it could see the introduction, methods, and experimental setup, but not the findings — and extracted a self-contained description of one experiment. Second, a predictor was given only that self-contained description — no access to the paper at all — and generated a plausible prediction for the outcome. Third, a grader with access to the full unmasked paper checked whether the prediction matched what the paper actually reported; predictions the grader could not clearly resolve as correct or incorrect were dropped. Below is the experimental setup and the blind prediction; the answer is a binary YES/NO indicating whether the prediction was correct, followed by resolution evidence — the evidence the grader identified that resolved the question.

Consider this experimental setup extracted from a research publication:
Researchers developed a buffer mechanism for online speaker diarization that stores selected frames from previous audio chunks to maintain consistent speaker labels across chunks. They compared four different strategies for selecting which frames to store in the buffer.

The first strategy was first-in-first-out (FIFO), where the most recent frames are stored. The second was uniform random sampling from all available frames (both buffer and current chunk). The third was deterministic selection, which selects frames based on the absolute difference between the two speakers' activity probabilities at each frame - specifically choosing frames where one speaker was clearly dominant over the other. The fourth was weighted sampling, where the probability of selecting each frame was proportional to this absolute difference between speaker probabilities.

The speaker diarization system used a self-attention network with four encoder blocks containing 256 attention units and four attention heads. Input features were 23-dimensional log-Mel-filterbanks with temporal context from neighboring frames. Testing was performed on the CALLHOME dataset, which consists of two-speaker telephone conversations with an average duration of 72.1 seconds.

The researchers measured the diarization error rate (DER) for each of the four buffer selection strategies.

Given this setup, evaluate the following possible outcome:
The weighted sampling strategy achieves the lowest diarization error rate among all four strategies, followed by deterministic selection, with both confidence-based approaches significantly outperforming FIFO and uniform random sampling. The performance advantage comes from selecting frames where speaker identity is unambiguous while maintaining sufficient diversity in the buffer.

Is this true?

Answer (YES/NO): NO